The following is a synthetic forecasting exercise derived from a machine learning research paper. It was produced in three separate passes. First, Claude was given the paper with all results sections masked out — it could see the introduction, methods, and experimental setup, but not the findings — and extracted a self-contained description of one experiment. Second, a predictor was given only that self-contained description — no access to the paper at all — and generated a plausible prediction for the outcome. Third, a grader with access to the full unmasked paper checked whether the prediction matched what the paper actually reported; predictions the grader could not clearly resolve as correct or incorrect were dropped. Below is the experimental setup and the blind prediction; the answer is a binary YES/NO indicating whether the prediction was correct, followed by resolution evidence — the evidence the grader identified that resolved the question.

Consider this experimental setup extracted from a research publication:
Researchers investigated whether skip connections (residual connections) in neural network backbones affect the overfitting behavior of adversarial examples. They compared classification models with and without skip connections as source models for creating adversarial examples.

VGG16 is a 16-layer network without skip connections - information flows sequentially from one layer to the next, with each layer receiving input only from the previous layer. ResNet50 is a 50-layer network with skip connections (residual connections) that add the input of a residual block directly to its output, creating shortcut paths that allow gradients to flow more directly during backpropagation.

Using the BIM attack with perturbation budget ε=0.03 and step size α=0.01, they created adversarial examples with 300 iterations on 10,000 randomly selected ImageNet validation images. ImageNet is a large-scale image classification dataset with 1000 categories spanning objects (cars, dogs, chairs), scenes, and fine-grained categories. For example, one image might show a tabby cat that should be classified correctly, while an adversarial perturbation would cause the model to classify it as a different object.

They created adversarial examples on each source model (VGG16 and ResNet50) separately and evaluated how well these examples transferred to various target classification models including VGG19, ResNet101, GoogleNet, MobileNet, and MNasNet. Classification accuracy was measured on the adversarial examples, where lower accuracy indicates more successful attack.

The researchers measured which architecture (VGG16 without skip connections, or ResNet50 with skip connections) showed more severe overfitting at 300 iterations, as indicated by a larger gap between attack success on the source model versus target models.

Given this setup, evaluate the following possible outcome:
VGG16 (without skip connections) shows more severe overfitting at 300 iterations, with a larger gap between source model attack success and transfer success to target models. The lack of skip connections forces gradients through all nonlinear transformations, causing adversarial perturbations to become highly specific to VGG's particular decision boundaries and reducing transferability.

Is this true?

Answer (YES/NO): NO